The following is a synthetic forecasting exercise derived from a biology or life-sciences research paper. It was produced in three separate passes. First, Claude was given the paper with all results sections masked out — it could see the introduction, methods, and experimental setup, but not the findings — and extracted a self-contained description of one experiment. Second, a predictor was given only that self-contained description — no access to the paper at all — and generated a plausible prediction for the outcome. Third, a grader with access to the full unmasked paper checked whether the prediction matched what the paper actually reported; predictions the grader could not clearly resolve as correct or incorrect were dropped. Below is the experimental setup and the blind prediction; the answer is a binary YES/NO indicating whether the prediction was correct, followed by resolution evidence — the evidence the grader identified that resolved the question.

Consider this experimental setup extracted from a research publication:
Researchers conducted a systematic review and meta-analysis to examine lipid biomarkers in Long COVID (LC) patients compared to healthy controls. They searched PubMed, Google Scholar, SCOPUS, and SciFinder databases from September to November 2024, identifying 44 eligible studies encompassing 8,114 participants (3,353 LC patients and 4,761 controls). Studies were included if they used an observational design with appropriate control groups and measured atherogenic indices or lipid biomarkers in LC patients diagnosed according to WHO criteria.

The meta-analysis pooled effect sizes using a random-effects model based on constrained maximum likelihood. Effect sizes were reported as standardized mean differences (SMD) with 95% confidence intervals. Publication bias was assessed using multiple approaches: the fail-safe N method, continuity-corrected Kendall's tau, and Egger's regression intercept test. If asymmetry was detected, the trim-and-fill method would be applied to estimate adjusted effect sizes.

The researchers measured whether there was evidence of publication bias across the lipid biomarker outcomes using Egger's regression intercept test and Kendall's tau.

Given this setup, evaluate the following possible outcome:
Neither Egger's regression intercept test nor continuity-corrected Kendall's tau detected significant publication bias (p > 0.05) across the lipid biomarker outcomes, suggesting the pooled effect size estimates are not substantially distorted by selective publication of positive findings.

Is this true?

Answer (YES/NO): YES